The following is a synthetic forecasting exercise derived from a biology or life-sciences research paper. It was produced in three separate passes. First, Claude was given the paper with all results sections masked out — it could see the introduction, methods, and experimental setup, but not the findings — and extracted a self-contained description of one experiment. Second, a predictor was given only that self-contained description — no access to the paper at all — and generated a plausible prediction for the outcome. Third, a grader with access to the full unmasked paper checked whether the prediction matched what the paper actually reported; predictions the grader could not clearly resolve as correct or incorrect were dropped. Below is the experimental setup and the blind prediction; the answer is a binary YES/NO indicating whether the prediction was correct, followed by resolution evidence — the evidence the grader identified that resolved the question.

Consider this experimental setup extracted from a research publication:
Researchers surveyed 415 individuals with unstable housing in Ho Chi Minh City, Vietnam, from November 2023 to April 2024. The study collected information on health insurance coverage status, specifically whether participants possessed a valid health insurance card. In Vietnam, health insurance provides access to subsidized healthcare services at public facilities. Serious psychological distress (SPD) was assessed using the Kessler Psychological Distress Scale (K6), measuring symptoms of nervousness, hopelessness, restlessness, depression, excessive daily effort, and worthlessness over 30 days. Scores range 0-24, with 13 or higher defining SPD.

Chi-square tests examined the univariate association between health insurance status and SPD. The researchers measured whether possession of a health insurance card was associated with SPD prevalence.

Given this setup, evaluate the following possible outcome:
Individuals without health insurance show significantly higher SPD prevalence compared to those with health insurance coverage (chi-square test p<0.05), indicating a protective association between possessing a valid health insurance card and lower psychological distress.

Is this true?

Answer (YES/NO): YES